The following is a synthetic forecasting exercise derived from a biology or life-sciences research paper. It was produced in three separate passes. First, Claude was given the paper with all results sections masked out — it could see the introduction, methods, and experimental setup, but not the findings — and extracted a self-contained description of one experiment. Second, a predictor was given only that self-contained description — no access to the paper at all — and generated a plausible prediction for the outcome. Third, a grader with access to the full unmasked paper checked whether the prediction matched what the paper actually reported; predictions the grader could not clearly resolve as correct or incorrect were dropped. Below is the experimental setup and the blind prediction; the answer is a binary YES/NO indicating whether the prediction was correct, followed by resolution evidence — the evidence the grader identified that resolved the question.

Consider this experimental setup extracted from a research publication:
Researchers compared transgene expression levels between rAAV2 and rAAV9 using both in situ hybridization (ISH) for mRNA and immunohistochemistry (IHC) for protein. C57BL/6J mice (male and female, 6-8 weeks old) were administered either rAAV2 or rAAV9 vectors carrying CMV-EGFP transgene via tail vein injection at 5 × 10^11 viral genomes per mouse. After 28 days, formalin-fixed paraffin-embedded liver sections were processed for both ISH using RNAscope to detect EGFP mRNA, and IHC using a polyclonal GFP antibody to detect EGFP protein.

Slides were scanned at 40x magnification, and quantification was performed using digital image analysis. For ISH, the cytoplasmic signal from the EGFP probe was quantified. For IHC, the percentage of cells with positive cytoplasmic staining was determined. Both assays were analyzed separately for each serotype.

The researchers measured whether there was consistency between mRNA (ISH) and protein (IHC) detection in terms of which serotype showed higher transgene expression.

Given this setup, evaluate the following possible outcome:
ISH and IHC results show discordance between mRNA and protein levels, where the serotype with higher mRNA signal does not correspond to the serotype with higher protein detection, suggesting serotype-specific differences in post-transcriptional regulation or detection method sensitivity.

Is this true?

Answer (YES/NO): NO